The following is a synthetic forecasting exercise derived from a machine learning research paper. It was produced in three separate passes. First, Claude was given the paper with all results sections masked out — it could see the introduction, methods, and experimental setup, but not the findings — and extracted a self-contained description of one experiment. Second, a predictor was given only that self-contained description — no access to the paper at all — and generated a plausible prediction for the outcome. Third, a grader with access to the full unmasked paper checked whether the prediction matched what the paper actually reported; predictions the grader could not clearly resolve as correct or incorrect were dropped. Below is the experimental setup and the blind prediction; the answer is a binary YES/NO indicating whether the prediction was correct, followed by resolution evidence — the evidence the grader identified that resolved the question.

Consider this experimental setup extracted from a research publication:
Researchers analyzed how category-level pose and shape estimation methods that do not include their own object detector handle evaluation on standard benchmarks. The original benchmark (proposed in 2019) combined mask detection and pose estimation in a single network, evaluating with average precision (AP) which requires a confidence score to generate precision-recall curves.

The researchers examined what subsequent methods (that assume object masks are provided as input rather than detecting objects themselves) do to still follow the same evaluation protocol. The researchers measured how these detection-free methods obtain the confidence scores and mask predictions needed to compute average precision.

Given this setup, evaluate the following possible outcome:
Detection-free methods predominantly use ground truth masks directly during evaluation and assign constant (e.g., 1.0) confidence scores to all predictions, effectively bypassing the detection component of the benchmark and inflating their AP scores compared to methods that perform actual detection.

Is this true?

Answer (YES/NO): NO